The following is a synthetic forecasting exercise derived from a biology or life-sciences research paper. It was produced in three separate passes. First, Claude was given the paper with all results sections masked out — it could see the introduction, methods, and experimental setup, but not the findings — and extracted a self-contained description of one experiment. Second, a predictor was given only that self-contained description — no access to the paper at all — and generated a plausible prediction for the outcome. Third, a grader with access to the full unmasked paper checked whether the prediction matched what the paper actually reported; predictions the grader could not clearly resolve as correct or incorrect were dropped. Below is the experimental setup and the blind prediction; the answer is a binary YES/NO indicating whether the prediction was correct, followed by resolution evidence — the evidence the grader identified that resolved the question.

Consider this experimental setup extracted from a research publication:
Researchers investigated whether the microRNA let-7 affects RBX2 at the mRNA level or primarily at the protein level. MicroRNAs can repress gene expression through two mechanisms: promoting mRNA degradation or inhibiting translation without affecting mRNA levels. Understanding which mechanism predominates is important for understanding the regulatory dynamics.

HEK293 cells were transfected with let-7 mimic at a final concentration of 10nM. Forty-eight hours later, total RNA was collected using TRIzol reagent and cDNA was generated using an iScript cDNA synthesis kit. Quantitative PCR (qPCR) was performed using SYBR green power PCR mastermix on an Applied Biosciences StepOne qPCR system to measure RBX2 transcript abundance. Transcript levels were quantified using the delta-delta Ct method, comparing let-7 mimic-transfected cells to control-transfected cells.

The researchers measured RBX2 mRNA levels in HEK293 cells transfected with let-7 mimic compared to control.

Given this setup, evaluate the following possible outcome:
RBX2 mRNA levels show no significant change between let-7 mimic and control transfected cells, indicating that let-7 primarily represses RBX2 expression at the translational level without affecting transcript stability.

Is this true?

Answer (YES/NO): NO